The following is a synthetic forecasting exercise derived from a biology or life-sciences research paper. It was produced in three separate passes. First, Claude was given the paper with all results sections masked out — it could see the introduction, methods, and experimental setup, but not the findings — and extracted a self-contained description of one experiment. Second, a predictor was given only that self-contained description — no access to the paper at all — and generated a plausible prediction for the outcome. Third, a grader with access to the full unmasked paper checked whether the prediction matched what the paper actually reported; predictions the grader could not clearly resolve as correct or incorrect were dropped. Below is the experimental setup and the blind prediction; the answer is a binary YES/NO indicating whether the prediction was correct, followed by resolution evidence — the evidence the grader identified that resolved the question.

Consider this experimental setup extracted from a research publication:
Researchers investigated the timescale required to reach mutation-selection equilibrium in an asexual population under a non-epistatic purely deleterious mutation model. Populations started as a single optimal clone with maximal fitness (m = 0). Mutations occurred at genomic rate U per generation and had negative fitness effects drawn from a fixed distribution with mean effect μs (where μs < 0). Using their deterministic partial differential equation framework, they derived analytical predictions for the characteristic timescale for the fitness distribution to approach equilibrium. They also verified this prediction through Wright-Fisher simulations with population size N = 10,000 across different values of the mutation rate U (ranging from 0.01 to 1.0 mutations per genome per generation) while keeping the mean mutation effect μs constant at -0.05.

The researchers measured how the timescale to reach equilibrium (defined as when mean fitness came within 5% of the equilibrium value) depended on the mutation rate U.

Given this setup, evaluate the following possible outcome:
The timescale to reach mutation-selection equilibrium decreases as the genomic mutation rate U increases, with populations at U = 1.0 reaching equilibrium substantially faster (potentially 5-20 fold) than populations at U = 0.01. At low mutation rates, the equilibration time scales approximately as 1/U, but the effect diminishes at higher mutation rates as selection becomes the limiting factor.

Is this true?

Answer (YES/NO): NO